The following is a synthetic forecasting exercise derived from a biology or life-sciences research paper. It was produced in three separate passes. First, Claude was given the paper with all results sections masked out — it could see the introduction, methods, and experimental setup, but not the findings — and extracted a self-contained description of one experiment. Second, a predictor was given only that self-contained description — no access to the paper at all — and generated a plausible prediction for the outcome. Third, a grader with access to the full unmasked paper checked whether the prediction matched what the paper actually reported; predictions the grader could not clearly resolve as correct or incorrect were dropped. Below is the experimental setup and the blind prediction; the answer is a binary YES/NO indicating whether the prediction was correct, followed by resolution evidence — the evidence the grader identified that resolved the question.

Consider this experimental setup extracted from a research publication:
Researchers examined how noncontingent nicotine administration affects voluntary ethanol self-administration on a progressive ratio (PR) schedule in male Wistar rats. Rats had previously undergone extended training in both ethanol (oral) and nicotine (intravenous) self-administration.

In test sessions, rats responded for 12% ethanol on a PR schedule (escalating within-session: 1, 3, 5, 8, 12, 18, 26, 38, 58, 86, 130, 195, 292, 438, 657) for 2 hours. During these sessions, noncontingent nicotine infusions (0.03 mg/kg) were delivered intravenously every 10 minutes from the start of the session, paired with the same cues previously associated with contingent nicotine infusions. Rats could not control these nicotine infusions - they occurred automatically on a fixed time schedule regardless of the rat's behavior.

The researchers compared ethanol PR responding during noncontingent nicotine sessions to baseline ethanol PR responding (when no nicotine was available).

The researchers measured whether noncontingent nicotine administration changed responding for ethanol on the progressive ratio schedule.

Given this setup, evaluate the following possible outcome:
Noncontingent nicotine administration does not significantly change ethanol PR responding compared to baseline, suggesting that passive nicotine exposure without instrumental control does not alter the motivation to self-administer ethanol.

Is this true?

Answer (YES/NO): NO